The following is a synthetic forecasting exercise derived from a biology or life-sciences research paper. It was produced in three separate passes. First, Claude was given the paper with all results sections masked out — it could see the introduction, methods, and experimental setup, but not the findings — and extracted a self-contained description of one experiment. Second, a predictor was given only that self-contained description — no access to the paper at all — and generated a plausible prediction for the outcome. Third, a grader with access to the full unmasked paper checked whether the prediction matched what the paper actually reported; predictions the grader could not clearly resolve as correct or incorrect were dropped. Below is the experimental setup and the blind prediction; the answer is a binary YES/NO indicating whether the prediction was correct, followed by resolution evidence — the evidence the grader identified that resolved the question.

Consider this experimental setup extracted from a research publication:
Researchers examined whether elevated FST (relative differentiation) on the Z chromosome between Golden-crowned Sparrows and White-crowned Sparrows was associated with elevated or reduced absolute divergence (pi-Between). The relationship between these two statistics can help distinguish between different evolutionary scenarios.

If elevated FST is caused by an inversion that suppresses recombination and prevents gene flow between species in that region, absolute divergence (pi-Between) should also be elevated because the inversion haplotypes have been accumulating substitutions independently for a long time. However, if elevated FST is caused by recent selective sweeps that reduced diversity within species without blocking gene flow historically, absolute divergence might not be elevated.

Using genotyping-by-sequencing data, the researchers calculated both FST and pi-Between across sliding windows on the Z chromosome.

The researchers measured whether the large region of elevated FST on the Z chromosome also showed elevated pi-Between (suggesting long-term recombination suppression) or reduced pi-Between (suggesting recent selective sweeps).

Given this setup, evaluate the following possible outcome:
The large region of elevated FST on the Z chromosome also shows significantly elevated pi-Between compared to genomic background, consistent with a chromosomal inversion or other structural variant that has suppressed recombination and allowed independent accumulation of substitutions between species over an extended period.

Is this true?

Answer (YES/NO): YES